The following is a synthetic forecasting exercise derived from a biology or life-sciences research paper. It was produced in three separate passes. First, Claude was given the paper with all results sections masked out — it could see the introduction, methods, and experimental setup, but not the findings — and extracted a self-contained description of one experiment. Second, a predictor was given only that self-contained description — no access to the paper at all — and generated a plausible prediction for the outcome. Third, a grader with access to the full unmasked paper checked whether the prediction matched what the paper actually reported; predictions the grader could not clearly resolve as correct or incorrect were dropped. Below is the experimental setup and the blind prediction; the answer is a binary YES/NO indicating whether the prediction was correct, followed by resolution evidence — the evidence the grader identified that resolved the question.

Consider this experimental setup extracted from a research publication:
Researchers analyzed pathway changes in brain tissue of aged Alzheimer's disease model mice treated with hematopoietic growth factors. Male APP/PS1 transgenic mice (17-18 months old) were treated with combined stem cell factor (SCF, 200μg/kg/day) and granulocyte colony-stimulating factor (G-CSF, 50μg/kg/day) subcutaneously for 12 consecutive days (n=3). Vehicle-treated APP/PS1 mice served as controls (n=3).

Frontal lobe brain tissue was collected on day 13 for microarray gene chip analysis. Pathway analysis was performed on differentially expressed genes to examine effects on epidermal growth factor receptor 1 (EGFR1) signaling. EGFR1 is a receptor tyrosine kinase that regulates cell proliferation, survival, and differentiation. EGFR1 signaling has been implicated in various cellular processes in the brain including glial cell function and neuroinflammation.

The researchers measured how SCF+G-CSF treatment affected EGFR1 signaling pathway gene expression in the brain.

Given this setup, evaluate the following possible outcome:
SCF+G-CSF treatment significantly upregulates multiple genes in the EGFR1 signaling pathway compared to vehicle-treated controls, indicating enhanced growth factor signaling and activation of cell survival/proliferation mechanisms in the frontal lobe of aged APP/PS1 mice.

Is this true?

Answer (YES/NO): NO